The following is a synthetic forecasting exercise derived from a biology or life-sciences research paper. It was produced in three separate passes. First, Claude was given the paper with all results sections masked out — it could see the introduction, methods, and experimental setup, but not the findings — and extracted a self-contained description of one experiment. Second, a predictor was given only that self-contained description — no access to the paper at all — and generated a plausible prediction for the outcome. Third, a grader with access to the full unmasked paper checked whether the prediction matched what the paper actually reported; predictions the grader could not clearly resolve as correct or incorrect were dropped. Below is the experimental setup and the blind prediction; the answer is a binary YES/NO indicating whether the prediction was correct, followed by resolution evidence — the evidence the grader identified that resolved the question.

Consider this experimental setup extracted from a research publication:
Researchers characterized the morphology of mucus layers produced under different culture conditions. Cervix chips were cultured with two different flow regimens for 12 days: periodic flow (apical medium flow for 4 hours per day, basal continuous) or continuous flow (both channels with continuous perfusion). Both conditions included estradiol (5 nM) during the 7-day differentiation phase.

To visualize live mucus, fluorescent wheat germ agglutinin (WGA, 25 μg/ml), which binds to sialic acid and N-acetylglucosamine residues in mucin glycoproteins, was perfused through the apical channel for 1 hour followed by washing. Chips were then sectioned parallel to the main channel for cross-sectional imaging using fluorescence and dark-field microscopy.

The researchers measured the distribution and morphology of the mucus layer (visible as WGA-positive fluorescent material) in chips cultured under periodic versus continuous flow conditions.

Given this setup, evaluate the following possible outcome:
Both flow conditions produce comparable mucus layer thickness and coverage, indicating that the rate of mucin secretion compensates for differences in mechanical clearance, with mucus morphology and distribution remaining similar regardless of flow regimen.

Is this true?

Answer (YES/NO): YES